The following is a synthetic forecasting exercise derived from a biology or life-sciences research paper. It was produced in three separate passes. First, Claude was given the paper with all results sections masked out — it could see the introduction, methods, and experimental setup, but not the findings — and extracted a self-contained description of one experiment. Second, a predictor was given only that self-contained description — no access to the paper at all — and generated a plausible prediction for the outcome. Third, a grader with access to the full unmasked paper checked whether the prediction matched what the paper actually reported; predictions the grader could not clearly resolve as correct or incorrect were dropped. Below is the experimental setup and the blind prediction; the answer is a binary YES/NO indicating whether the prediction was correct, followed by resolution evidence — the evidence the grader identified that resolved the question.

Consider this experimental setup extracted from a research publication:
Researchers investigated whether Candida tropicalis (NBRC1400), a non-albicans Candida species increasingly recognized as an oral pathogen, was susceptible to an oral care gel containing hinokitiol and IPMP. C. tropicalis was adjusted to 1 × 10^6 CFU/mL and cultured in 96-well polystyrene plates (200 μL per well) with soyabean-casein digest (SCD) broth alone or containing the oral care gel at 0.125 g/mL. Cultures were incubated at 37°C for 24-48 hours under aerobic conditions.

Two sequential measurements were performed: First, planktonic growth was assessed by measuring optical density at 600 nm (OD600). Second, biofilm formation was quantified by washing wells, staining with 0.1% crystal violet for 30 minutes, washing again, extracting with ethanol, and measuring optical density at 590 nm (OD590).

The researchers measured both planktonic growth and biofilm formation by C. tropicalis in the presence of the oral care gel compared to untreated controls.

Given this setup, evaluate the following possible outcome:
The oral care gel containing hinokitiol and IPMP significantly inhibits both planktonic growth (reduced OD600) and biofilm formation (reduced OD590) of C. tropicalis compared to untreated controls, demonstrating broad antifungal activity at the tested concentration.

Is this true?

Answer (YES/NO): YES